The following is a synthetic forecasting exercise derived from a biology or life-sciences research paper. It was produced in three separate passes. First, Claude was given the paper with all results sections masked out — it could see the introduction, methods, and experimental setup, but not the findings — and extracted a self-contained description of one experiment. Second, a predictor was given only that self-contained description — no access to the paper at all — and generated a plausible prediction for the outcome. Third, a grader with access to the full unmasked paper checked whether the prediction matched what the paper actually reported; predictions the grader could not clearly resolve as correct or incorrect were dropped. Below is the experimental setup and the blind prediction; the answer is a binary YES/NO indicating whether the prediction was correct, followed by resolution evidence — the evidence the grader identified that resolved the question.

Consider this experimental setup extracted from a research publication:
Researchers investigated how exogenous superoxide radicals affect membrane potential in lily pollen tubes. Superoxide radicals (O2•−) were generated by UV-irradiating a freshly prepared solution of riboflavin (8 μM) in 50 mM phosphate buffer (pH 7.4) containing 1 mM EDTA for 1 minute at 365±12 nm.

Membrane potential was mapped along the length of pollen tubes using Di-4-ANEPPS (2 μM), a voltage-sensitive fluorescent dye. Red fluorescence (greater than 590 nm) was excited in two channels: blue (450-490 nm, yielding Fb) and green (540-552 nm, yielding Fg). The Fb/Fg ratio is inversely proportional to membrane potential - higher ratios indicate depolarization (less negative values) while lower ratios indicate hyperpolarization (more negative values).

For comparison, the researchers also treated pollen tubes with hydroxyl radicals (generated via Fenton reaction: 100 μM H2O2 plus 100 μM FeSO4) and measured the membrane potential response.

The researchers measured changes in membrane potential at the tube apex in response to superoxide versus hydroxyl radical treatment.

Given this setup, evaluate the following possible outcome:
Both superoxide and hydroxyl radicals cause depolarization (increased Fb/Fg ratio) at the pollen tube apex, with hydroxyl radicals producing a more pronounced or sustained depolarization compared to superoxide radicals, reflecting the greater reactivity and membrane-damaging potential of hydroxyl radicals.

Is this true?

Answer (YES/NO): NO